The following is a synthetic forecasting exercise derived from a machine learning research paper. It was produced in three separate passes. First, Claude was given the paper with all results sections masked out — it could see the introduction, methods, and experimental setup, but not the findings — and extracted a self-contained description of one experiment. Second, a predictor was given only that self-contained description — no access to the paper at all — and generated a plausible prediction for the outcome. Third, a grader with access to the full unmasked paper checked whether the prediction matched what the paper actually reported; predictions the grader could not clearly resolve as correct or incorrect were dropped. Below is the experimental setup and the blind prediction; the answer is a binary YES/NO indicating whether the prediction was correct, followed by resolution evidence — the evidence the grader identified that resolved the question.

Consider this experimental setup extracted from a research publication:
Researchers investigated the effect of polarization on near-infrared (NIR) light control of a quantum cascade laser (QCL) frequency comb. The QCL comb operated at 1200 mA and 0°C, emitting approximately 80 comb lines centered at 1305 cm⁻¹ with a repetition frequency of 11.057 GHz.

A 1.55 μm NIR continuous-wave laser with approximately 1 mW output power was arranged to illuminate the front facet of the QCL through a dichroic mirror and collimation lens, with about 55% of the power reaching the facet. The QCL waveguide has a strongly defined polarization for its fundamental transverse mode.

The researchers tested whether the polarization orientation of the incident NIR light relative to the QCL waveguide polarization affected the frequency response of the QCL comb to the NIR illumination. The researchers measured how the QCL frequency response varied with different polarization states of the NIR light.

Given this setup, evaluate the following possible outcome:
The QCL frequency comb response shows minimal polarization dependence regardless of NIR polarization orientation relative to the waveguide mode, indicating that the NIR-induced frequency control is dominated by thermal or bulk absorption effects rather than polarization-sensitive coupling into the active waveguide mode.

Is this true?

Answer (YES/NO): YES